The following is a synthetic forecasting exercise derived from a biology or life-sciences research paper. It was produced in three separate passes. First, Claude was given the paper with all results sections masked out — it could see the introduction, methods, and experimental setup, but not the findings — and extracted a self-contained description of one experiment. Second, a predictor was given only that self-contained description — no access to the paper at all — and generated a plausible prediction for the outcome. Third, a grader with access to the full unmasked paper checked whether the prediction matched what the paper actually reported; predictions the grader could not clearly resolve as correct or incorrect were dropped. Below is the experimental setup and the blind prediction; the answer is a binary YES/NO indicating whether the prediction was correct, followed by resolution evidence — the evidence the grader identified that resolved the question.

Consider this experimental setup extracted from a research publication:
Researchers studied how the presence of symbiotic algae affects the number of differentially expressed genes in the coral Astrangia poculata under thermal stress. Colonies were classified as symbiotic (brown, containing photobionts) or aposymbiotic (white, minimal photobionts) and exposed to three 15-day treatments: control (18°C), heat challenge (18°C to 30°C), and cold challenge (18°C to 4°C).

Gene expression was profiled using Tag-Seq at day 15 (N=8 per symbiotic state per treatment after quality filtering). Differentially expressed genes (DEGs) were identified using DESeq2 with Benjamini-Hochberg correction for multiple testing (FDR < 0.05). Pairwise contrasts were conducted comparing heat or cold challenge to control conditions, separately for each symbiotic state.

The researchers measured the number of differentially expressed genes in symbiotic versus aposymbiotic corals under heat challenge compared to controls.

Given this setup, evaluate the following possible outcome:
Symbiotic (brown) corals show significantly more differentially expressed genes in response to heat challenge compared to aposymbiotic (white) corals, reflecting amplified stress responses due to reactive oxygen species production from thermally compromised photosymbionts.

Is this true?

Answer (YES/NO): NO